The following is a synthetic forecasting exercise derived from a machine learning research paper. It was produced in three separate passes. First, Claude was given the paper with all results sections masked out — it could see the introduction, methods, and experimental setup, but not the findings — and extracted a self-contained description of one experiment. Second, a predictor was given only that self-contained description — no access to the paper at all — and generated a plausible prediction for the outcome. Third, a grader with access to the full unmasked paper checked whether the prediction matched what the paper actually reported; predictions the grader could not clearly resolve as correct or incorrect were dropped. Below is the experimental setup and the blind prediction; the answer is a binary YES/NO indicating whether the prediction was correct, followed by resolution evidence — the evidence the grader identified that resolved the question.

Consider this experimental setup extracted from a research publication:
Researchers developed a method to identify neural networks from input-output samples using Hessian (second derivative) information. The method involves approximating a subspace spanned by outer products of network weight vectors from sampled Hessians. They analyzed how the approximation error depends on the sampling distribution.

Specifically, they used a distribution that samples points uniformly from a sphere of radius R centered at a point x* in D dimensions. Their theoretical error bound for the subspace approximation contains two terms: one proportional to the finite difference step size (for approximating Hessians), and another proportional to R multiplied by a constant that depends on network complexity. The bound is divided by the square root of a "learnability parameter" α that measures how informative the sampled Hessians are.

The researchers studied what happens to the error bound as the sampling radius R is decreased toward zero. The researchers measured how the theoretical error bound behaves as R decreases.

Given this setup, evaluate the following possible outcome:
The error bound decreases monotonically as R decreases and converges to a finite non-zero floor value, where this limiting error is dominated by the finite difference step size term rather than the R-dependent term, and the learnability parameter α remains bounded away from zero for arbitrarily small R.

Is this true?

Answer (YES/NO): NO